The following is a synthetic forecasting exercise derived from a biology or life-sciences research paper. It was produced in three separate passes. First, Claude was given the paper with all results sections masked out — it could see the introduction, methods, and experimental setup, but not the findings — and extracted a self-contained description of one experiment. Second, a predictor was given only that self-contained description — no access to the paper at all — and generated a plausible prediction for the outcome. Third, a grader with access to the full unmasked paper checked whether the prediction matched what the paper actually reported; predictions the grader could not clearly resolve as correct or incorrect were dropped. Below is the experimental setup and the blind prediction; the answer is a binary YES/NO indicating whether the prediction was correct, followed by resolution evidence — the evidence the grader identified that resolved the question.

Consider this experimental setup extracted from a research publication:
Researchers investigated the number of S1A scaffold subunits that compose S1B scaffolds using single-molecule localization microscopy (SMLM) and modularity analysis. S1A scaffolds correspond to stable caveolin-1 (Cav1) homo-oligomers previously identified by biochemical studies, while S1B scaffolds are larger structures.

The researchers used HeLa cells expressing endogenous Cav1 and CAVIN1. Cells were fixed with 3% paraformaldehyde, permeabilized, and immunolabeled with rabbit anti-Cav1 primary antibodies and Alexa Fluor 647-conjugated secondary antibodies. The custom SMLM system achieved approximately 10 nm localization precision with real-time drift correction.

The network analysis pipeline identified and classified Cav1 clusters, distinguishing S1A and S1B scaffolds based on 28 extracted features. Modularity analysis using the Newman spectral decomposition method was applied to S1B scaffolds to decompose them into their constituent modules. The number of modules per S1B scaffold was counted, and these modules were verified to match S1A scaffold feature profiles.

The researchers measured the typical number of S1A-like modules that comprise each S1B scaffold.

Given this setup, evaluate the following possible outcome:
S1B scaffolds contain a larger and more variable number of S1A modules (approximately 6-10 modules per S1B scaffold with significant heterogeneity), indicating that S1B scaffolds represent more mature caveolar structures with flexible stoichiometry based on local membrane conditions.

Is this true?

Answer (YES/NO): NO